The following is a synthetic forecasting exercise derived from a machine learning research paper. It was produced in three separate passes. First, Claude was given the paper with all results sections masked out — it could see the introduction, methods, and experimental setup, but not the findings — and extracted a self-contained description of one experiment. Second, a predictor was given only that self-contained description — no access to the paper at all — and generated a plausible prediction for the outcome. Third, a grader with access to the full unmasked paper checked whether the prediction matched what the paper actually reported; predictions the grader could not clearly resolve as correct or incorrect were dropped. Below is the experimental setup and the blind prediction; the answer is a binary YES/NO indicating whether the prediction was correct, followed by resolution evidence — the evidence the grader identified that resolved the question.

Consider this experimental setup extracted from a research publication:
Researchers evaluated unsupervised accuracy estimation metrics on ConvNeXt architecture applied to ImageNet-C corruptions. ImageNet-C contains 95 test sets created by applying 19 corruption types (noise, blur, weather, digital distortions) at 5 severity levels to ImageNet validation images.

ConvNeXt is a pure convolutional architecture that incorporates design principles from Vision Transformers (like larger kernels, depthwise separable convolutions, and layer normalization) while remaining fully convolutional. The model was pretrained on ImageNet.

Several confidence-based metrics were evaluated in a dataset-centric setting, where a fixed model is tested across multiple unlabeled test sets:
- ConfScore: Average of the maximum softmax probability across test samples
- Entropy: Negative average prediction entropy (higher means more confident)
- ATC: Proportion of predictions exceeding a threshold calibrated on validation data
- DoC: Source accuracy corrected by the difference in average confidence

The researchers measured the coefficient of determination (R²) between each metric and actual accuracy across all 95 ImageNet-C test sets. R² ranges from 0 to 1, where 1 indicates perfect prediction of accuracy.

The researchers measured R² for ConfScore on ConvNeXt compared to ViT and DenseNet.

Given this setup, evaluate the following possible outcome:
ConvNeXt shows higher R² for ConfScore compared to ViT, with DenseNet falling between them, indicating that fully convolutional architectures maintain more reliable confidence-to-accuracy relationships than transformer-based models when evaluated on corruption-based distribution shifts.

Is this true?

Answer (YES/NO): NO